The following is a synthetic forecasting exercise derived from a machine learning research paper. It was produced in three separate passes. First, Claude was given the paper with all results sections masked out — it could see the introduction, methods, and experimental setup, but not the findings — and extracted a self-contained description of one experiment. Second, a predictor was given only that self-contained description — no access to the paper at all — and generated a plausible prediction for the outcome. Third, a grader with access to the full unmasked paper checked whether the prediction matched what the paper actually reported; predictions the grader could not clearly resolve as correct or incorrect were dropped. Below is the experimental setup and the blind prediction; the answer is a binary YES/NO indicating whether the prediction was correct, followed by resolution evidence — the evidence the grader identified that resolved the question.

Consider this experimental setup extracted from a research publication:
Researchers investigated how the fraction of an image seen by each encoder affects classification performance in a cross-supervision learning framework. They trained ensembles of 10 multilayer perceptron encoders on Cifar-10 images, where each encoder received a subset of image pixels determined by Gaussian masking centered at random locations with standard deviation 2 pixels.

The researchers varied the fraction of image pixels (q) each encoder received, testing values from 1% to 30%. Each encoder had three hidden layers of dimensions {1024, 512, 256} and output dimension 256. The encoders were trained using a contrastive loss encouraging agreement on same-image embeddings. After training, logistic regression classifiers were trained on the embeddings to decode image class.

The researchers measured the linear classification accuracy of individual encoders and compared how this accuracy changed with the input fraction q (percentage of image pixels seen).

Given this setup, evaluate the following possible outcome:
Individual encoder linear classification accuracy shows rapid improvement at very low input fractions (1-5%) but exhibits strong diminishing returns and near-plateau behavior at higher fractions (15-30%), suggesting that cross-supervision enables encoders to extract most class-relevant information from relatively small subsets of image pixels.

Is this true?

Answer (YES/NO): NO